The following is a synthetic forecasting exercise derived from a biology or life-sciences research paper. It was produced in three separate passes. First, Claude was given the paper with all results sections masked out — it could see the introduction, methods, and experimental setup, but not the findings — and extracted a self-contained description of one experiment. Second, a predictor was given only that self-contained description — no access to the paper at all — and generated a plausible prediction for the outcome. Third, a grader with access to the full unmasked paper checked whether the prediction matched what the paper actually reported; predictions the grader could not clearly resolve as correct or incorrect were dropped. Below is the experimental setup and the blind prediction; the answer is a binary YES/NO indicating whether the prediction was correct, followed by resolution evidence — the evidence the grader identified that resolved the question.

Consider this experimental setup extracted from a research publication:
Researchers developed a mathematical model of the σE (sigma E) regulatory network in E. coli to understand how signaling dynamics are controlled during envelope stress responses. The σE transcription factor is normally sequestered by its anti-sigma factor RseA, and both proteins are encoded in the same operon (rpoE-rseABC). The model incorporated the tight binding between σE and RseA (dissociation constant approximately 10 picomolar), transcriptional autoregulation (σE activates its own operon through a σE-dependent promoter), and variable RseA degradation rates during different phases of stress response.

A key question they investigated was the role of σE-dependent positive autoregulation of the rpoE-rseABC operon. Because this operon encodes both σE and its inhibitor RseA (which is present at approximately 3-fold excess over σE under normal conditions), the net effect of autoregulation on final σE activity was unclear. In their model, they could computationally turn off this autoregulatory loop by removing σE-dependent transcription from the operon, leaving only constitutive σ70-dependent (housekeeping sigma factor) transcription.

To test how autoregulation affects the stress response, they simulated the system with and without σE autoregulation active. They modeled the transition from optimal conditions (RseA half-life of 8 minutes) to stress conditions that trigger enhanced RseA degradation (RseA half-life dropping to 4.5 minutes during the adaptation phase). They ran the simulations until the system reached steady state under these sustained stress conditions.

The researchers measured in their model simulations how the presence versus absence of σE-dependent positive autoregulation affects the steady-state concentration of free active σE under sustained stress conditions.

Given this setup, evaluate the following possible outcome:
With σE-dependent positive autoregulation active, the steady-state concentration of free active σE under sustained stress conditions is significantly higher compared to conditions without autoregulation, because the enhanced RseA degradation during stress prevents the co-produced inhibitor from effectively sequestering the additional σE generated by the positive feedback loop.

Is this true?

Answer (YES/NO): NO